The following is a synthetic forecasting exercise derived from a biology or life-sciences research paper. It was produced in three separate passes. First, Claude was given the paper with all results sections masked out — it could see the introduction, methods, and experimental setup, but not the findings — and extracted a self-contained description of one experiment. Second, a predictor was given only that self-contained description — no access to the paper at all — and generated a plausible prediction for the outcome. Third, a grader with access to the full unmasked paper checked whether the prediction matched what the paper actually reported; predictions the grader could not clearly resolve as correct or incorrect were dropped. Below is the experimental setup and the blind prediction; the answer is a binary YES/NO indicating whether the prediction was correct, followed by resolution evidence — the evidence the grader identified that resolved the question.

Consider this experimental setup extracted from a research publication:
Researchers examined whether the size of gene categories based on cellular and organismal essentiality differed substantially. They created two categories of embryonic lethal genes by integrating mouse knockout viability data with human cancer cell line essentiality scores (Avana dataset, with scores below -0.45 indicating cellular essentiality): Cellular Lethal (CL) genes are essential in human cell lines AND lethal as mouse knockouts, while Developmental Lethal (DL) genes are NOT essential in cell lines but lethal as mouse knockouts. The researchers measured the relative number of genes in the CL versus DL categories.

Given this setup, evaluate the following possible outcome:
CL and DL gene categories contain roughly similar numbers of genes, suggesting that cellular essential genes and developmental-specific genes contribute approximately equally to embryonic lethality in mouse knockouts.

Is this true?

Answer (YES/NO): NO